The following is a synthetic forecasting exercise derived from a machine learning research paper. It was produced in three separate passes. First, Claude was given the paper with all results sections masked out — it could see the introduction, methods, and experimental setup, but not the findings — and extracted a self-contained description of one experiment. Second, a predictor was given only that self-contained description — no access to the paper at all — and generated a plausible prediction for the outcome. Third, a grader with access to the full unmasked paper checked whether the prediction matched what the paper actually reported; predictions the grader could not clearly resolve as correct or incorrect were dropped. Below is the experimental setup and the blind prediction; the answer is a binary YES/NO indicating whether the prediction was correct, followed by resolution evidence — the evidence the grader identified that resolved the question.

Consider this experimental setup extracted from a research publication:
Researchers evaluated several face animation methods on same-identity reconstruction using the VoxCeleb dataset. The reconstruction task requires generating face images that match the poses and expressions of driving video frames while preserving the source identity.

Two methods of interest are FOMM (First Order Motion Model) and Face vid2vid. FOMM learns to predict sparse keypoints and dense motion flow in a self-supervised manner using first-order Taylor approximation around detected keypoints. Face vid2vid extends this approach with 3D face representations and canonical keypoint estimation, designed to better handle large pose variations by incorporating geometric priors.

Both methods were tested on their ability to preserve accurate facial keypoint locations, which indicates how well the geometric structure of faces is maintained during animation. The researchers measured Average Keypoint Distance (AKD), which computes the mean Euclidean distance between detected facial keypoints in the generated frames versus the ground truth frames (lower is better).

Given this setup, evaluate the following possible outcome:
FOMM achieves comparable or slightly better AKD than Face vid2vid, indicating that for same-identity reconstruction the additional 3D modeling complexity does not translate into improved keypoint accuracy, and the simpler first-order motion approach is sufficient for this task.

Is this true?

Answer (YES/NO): YES